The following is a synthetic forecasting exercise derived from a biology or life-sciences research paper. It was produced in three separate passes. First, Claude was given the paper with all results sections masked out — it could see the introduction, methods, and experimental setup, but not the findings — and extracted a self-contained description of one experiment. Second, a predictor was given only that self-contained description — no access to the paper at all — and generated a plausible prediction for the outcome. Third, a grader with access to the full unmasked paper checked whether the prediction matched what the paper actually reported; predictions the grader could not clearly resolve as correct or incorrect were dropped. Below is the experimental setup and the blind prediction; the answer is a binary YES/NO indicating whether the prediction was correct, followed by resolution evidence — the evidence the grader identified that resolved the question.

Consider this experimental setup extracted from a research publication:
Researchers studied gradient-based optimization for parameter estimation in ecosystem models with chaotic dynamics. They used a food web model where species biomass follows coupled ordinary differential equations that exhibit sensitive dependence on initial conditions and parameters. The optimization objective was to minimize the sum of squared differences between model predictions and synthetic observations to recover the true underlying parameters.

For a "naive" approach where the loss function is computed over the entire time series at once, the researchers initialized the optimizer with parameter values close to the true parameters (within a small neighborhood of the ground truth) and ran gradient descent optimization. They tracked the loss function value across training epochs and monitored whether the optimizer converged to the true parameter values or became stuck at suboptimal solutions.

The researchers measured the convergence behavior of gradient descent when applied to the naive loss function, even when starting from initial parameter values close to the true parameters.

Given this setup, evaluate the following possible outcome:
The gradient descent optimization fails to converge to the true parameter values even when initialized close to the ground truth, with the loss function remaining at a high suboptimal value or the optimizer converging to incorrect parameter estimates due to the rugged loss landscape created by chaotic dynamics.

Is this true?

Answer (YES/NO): YES